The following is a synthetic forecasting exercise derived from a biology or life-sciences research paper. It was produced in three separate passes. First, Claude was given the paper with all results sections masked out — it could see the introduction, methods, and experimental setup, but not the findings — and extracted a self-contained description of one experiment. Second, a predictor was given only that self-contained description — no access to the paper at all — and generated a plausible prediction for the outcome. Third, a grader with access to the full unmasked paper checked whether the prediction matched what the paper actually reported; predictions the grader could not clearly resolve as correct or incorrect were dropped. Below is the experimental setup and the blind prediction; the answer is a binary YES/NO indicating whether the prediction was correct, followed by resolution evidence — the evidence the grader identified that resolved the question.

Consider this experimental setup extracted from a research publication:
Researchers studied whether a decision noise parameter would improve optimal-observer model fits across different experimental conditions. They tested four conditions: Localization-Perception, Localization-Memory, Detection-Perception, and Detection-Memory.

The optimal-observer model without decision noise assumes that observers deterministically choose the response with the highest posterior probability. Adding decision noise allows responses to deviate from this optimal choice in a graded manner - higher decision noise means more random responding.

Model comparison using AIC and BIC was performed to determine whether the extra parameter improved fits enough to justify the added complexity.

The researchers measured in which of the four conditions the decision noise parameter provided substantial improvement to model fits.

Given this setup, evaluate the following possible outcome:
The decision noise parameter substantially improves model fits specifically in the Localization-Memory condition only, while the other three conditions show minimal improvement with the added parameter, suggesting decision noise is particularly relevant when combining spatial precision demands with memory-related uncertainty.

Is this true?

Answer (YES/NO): NO